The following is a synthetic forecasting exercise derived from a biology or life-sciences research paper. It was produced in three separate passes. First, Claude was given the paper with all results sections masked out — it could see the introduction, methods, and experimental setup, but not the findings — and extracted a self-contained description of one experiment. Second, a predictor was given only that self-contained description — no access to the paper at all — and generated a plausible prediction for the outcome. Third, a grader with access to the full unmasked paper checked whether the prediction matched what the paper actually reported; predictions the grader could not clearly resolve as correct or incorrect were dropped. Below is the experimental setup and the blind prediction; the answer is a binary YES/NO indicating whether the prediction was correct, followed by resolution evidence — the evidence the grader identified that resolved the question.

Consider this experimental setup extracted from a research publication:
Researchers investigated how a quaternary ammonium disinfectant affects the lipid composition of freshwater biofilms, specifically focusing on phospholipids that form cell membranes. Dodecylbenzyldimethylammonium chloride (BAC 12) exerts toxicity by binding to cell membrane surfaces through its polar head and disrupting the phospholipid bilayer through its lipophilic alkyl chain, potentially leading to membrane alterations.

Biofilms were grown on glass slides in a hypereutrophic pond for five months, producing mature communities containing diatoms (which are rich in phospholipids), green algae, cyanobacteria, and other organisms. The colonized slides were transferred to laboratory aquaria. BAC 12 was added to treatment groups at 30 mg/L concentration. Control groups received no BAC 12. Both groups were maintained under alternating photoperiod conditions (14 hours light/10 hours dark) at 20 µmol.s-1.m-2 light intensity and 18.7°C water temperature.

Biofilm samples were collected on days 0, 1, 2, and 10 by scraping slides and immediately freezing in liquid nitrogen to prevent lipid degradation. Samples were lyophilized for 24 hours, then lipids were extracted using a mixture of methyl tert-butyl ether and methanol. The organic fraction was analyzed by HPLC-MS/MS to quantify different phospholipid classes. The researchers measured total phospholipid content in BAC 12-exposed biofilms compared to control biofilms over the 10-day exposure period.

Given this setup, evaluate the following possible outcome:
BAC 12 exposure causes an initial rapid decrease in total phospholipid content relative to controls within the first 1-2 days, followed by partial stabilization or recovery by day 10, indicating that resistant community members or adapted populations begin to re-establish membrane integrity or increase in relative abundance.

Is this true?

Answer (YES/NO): NO